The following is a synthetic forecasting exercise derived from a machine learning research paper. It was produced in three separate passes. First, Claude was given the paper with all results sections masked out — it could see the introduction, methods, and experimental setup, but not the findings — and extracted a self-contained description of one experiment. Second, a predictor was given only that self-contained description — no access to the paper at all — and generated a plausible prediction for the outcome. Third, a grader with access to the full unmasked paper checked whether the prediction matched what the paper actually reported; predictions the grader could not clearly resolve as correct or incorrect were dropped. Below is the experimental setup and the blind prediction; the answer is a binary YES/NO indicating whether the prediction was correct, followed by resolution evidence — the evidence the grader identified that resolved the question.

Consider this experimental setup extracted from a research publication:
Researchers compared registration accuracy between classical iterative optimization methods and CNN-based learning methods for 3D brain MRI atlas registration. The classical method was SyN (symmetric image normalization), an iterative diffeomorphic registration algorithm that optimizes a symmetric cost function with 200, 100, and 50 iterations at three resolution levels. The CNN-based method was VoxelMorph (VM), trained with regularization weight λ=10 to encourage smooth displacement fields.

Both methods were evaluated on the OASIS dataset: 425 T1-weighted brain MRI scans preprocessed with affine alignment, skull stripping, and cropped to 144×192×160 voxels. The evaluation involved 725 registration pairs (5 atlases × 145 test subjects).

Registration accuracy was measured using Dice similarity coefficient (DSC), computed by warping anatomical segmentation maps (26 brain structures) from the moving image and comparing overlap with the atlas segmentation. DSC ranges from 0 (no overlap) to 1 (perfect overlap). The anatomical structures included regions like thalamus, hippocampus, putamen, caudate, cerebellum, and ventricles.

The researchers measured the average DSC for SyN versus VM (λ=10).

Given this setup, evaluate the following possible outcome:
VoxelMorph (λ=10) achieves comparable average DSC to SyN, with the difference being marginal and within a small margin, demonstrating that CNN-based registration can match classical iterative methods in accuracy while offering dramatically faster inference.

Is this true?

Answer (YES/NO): NO